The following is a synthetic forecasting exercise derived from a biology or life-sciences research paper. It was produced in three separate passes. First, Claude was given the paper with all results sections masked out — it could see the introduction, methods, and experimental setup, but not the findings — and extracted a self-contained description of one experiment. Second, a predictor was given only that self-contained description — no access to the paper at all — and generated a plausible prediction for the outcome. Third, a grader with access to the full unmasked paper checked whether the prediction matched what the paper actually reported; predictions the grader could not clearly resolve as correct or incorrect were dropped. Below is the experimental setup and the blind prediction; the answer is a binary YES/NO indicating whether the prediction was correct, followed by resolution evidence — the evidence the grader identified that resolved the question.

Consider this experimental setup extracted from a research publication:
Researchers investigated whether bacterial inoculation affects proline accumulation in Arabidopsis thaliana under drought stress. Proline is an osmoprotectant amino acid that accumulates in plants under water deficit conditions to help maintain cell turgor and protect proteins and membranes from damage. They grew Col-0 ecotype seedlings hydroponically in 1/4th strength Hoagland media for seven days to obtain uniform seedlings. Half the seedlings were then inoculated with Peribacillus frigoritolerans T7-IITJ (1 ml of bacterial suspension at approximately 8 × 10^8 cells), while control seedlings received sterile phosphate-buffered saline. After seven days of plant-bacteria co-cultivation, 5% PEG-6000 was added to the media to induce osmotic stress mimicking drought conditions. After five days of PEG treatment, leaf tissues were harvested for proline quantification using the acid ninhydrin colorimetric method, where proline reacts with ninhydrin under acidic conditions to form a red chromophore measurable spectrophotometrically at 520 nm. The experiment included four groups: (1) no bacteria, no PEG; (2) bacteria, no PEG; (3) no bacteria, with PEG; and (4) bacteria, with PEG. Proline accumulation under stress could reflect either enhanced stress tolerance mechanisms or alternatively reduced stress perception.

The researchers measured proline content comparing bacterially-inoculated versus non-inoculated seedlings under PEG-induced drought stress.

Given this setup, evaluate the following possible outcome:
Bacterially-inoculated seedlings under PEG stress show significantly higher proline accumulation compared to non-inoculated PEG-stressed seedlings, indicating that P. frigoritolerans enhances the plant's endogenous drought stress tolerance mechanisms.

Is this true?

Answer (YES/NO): YES